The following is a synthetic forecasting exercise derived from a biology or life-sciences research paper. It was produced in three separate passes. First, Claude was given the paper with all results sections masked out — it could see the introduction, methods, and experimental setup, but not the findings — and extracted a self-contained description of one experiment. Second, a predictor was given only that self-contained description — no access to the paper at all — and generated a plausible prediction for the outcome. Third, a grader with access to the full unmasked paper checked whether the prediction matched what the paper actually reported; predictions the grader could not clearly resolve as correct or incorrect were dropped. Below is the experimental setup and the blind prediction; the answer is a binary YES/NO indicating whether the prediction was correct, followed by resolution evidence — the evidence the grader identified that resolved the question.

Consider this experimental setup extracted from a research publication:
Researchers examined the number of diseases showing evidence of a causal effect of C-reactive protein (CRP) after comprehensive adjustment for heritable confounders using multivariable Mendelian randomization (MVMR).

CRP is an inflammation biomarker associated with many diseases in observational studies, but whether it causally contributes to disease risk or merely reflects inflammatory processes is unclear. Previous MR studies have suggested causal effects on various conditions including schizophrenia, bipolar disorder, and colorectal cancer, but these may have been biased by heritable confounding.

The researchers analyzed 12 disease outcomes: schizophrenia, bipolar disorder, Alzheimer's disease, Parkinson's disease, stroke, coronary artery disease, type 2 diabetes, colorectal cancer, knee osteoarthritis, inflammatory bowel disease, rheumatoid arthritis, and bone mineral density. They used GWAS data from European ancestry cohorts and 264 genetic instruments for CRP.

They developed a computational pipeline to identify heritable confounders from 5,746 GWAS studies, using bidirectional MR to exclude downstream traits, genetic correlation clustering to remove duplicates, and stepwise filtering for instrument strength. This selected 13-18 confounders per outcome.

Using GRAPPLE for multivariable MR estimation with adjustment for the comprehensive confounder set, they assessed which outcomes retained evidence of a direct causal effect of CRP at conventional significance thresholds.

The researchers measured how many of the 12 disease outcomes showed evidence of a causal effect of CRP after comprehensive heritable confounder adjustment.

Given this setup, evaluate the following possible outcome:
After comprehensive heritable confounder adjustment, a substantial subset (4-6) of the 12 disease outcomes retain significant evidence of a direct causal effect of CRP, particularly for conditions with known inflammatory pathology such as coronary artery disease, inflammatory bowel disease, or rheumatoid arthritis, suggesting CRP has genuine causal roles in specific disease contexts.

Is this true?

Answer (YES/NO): NO